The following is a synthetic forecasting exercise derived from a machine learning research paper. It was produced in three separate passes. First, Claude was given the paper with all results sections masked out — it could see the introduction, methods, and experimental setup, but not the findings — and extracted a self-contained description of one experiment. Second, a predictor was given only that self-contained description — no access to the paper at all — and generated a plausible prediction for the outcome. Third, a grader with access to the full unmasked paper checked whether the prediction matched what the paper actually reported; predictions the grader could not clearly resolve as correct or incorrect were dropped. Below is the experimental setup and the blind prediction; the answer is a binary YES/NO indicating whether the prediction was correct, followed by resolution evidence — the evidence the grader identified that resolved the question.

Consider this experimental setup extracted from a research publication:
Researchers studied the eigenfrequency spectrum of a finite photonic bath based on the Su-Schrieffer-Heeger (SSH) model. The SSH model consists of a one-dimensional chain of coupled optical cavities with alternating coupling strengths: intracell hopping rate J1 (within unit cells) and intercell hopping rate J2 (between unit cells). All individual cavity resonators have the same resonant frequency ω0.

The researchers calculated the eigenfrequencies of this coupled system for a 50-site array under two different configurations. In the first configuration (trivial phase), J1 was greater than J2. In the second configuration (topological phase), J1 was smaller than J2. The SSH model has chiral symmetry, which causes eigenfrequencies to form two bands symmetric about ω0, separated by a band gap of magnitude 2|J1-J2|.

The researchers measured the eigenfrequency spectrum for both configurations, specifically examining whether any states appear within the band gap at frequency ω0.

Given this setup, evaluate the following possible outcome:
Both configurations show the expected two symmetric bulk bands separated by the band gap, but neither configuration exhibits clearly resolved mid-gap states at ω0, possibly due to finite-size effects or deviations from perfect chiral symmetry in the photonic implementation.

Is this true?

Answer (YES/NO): NO